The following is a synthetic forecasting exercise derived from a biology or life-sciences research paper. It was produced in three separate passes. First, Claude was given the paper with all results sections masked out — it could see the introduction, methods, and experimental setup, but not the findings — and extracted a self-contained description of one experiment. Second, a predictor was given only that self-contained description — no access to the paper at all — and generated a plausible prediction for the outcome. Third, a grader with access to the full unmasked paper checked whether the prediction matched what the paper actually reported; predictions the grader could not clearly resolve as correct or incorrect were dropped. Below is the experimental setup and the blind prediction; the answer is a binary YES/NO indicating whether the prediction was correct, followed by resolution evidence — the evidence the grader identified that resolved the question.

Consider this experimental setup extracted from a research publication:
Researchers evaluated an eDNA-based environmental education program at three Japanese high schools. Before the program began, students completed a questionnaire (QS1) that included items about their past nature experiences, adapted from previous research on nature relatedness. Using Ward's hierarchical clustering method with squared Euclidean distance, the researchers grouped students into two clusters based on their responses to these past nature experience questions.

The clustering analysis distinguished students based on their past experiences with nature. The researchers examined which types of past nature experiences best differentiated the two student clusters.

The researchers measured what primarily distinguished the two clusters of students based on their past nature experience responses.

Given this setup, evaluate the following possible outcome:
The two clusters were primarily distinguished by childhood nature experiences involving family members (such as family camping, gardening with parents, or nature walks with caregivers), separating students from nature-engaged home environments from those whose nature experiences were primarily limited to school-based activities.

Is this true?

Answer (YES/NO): NO